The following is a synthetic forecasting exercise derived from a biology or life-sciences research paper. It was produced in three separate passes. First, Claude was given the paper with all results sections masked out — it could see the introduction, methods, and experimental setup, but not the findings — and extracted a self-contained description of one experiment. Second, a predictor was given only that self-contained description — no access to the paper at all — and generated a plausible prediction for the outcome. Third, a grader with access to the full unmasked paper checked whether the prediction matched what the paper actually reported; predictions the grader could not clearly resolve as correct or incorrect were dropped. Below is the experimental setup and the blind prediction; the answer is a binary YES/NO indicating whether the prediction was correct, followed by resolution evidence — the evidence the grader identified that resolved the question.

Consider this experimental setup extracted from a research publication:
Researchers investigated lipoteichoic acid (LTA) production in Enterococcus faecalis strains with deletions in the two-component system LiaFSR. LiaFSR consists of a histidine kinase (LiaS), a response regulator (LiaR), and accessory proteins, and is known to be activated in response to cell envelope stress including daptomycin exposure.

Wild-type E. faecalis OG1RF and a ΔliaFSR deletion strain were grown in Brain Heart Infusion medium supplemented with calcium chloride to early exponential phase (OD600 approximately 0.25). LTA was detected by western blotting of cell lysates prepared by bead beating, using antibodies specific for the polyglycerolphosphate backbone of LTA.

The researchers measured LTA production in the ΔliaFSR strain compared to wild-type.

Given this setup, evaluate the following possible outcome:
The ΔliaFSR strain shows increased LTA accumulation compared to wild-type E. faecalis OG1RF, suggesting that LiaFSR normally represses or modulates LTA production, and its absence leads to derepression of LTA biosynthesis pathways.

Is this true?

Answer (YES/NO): NO